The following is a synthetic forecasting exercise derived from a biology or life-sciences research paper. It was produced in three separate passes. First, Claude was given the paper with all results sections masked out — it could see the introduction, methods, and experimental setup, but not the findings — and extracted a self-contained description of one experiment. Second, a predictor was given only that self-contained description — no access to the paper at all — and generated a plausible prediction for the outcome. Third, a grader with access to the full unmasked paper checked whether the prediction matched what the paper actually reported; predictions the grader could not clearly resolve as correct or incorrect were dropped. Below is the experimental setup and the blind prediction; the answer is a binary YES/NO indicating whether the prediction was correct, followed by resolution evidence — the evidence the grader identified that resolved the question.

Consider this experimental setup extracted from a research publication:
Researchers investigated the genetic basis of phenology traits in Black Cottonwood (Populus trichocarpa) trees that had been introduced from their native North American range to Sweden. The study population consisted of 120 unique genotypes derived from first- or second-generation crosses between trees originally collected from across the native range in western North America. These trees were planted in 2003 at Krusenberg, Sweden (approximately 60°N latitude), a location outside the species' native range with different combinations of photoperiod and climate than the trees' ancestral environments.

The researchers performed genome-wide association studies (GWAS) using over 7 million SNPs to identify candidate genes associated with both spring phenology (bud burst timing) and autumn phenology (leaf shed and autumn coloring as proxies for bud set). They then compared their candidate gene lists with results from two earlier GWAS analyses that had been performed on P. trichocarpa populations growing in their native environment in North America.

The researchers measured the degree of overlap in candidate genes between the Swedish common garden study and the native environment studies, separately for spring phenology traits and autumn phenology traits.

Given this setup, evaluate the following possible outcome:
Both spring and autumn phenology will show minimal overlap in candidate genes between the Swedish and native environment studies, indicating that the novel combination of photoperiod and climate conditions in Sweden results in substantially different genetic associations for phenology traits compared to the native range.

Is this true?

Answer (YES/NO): NO